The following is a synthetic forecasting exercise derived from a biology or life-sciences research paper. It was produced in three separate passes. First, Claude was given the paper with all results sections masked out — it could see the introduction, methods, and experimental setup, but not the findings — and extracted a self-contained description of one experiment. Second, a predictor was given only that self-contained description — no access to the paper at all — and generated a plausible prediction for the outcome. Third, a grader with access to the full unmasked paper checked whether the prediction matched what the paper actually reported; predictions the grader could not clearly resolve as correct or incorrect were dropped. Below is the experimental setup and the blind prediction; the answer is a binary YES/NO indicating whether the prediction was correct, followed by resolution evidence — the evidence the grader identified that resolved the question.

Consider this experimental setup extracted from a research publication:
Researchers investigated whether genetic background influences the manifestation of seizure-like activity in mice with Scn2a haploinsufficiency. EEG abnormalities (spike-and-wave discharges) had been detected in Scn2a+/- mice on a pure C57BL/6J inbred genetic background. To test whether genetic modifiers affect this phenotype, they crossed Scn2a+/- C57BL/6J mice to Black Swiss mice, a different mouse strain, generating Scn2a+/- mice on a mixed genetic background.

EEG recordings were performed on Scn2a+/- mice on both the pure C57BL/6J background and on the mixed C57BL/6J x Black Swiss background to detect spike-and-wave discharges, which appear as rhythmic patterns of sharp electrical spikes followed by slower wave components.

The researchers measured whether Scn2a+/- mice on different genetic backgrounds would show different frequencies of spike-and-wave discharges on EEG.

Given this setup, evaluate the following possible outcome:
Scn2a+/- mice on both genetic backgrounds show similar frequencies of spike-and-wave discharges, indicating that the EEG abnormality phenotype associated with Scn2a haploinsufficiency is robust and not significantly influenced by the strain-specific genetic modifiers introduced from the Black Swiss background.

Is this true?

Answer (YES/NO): NO